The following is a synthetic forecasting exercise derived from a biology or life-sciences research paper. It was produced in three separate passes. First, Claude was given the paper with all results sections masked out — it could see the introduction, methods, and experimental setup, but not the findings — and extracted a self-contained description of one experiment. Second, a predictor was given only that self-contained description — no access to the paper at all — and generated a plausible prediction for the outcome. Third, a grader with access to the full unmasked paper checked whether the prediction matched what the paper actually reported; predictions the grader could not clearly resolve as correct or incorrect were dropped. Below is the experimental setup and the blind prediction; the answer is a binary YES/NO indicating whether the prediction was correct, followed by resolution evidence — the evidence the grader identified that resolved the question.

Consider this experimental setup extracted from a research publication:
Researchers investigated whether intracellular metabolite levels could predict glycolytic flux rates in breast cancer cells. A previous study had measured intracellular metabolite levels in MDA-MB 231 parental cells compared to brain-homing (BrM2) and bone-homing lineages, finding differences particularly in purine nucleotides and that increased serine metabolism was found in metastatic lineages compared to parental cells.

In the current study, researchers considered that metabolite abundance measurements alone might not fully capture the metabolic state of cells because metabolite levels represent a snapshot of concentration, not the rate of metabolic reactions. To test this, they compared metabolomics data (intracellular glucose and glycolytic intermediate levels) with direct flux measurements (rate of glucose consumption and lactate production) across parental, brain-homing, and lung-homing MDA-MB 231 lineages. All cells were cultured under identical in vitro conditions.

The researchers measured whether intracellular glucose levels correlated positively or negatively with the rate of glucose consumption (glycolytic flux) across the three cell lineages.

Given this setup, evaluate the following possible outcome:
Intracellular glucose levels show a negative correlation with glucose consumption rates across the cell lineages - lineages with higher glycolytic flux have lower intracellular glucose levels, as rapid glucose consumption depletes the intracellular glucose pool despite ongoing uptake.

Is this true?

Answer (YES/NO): YES